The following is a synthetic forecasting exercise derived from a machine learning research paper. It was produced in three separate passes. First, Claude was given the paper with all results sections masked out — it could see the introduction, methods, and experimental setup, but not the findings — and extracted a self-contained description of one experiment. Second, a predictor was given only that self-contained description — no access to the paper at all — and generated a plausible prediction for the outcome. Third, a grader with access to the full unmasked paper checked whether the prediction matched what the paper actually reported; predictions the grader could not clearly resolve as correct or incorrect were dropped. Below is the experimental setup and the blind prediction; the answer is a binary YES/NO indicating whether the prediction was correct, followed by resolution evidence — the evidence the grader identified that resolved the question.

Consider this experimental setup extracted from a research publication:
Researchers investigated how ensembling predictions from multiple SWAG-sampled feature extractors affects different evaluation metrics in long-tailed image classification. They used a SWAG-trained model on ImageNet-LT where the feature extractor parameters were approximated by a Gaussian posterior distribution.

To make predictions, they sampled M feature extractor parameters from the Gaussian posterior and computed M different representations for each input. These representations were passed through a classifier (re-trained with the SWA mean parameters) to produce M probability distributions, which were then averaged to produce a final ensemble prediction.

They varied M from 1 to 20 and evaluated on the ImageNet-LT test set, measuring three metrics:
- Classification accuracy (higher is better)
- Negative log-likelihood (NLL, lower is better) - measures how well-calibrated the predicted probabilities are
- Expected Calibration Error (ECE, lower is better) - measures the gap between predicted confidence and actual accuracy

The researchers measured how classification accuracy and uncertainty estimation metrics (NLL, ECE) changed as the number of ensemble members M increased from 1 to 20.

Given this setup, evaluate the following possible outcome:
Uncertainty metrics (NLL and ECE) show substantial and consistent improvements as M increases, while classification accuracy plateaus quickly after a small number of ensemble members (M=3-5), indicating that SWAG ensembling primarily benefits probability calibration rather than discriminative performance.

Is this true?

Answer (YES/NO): NO